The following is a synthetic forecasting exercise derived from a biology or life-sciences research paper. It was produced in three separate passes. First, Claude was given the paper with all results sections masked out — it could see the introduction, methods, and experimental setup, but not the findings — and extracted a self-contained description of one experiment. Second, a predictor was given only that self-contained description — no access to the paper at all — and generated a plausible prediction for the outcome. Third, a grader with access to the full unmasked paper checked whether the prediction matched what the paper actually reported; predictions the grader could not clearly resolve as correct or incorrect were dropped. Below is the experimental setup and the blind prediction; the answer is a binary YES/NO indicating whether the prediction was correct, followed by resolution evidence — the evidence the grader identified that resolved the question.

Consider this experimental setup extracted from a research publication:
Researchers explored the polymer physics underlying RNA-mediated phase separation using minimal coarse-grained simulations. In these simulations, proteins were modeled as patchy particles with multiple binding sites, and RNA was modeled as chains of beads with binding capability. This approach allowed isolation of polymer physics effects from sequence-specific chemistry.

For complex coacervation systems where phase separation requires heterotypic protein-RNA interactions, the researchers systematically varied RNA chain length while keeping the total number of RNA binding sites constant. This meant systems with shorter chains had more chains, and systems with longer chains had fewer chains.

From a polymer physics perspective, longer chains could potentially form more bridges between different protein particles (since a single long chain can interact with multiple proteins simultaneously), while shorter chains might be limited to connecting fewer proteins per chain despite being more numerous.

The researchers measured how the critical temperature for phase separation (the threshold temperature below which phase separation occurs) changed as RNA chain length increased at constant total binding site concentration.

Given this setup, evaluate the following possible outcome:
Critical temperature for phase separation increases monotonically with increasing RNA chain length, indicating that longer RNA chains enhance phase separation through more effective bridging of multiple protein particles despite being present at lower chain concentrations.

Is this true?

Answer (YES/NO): YES